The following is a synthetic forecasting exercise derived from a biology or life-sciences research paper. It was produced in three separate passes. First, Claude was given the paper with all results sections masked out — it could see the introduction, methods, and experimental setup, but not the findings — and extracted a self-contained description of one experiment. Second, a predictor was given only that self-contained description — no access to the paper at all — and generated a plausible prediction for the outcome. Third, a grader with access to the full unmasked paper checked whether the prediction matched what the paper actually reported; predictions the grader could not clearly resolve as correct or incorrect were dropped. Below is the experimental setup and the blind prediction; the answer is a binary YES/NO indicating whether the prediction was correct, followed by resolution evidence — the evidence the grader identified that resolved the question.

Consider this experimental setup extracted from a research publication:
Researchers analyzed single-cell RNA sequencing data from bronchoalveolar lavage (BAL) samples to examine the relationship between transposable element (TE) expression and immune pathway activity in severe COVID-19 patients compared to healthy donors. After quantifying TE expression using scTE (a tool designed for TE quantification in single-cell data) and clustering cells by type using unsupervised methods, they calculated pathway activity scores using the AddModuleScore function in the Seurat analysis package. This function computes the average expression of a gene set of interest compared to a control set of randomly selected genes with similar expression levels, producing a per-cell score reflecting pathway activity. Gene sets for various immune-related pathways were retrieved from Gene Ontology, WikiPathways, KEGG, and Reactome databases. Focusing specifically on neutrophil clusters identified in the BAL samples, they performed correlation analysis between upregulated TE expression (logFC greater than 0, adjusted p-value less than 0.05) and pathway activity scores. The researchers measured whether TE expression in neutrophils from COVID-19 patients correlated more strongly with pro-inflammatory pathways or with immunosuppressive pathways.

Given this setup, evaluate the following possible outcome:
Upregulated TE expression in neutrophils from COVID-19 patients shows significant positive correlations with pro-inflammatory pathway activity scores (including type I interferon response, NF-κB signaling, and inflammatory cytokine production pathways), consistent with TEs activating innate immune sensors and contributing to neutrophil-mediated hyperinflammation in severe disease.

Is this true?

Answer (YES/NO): NO